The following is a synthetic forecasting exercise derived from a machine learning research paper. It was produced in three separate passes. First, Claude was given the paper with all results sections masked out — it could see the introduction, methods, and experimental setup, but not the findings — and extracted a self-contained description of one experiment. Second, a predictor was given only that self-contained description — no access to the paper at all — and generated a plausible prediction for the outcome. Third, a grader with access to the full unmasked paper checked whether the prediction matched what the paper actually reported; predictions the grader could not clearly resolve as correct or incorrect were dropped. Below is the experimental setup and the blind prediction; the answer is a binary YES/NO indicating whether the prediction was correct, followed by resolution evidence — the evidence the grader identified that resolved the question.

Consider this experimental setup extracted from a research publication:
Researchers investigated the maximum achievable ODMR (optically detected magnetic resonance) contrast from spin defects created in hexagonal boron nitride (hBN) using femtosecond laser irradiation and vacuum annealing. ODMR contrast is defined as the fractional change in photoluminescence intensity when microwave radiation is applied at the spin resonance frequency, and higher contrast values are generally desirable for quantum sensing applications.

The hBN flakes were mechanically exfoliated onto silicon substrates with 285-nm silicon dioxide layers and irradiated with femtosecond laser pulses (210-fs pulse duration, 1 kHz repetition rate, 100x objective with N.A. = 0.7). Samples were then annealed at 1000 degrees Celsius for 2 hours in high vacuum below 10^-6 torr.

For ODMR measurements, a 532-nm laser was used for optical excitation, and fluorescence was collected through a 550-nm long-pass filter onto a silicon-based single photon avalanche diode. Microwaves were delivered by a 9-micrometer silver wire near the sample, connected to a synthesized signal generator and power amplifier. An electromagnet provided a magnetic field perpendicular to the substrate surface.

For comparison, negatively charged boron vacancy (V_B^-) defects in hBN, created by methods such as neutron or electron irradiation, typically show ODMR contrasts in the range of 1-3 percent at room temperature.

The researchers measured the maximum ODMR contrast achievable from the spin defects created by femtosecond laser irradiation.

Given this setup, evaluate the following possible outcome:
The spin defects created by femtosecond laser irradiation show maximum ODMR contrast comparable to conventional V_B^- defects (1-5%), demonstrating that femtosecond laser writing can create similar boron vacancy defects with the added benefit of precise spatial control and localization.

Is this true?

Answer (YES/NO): NO